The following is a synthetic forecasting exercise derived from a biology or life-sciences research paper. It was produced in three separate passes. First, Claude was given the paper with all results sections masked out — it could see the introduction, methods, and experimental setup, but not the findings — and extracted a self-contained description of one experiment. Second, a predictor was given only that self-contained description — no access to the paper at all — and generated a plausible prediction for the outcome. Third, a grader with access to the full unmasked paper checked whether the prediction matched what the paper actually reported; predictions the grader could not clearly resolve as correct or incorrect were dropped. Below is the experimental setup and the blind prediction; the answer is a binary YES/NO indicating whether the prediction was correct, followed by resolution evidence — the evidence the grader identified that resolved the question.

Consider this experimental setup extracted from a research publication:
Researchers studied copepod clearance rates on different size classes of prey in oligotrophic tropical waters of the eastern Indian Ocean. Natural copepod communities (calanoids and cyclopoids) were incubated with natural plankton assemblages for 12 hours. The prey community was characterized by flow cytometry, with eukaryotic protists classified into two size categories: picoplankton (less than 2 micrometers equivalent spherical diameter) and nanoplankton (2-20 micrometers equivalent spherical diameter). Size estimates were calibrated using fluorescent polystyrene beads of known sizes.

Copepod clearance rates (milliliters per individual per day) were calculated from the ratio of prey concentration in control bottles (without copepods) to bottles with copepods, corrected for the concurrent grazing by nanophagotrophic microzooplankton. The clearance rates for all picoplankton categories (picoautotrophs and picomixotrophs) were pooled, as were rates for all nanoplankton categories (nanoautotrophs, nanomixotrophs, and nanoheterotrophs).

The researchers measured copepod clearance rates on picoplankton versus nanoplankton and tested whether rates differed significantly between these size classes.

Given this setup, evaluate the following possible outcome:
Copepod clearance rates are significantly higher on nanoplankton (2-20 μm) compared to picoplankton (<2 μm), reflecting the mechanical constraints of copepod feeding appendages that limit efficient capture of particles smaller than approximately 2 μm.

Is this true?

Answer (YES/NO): NO